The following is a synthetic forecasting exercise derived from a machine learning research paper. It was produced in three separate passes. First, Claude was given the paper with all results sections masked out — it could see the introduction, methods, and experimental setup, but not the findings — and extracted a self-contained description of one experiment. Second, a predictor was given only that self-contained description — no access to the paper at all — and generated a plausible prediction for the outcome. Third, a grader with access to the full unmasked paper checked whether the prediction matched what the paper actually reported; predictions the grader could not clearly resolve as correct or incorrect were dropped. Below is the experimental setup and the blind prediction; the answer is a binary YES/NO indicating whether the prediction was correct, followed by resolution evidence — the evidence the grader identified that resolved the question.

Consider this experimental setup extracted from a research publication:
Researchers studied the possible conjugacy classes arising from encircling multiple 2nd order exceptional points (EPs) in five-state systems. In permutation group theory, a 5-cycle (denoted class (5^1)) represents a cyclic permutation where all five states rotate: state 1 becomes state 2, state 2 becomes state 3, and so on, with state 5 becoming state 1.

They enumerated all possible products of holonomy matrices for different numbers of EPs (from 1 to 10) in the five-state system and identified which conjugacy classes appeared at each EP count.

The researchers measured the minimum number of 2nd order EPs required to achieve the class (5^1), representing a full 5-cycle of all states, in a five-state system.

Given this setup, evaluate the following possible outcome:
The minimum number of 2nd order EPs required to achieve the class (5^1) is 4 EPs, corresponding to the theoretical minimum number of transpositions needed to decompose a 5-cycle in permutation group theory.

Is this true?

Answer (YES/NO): YES